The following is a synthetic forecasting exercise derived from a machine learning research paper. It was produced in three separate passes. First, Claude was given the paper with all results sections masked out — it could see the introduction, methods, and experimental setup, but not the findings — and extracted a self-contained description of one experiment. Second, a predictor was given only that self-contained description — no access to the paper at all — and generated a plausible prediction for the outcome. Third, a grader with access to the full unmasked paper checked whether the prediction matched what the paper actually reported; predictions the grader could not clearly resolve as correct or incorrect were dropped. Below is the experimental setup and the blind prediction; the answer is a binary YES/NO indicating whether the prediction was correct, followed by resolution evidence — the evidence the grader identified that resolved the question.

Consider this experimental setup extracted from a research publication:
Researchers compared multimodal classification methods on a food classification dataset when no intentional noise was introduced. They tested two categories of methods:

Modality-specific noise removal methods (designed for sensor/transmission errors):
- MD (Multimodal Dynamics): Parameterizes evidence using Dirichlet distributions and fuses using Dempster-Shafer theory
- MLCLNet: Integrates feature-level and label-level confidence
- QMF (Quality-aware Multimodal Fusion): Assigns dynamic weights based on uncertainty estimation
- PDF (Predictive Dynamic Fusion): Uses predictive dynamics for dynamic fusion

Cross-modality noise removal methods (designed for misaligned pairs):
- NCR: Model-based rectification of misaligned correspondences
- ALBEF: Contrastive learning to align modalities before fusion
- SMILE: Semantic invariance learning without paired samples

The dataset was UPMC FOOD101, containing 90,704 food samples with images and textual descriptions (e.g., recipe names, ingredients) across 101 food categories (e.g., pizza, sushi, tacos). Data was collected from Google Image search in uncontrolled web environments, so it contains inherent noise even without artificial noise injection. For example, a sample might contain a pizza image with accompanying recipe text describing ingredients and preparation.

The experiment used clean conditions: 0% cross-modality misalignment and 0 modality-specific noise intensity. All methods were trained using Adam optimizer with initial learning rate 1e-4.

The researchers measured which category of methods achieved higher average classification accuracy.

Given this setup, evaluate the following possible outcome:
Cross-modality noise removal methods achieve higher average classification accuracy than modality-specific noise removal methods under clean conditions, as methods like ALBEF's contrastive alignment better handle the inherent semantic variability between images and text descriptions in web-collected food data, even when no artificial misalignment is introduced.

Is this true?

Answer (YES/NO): NO